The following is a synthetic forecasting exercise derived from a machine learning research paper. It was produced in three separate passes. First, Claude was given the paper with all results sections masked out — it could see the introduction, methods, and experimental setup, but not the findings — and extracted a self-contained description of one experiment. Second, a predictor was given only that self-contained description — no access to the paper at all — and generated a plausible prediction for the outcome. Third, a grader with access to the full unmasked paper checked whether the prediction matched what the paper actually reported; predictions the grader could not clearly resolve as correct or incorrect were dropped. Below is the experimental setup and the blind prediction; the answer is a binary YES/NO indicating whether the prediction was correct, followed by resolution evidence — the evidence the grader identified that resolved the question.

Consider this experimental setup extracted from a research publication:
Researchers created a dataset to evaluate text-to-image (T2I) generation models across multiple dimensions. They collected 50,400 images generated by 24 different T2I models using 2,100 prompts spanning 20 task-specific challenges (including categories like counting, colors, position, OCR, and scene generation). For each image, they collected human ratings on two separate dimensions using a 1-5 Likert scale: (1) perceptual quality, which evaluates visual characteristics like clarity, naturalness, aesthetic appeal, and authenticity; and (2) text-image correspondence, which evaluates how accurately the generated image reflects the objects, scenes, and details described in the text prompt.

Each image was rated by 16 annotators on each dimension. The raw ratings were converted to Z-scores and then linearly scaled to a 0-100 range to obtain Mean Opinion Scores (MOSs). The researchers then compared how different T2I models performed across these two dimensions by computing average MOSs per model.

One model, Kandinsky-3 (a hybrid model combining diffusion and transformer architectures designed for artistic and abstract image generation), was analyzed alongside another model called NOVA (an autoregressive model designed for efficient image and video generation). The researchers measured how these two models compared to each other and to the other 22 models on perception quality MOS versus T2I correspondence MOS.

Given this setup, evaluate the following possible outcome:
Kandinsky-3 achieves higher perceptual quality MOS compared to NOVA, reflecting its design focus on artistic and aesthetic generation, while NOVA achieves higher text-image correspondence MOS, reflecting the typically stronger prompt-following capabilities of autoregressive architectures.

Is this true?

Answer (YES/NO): YES